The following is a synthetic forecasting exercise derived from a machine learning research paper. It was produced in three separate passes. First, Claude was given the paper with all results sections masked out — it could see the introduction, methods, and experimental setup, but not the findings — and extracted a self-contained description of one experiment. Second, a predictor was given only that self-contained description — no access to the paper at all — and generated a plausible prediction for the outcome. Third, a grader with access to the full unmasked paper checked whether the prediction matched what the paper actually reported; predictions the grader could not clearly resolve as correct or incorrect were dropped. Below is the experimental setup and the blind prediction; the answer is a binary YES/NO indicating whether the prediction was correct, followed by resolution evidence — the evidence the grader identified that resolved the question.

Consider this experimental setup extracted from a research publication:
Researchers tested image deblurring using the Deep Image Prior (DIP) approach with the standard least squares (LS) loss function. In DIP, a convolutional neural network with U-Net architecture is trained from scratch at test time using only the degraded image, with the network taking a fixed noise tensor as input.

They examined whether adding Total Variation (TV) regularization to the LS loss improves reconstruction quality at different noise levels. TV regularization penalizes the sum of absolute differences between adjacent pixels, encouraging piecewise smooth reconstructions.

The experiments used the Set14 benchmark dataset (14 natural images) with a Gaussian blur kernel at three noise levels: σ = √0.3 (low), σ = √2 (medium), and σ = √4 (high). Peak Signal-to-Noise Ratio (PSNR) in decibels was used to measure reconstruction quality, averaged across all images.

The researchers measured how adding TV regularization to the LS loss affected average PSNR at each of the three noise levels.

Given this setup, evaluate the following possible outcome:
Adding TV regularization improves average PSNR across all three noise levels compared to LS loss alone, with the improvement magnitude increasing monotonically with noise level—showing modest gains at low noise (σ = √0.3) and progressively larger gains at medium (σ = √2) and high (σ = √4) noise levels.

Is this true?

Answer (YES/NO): NO